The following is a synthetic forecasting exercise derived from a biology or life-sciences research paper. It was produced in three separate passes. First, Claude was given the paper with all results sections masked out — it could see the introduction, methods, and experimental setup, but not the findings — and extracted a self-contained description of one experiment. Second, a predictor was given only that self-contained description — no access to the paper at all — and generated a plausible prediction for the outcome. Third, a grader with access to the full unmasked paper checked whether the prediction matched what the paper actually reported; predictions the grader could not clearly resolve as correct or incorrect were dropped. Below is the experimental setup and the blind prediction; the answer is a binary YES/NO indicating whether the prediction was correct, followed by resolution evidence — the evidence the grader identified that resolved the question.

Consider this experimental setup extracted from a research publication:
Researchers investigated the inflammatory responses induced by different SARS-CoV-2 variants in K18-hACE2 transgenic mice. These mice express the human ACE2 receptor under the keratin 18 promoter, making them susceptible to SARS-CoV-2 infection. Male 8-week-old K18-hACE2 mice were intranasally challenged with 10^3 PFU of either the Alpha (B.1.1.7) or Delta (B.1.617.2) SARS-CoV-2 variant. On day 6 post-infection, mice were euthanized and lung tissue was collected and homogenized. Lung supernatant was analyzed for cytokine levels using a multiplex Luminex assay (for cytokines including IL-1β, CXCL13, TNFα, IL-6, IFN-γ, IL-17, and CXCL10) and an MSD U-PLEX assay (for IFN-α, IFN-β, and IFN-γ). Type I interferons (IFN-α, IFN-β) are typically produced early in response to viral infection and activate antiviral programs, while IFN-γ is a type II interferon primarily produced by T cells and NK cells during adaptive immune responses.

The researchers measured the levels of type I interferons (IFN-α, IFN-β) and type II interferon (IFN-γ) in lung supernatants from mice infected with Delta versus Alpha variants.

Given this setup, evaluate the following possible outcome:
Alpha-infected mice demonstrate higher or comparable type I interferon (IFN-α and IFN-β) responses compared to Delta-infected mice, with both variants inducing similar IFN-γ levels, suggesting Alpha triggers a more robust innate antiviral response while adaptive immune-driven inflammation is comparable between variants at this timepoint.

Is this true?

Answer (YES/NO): NO